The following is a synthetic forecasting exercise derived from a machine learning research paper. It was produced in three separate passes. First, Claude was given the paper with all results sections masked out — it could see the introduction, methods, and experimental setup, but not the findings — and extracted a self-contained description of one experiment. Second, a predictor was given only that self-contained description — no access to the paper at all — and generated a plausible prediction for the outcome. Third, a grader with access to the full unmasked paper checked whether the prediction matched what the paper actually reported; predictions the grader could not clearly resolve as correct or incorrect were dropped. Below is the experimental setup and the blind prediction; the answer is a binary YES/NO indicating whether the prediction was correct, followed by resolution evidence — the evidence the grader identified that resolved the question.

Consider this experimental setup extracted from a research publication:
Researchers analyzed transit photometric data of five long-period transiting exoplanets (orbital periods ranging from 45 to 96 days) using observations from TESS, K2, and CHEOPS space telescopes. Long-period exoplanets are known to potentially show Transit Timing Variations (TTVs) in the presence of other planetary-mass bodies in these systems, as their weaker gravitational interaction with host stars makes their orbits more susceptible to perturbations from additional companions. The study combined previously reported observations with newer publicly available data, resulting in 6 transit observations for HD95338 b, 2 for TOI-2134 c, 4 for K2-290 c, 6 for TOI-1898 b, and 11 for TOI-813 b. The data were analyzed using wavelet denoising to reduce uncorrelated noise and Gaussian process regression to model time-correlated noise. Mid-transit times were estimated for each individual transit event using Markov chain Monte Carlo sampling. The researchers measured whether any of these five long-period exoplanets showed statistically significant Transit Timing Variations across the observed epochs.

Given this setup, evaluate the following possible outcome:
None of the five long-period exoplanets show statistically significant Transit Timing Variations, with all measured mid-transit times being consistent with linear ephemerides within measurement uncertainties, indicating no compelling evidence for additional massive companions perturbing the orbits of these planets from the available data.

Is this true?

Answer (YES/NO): YES